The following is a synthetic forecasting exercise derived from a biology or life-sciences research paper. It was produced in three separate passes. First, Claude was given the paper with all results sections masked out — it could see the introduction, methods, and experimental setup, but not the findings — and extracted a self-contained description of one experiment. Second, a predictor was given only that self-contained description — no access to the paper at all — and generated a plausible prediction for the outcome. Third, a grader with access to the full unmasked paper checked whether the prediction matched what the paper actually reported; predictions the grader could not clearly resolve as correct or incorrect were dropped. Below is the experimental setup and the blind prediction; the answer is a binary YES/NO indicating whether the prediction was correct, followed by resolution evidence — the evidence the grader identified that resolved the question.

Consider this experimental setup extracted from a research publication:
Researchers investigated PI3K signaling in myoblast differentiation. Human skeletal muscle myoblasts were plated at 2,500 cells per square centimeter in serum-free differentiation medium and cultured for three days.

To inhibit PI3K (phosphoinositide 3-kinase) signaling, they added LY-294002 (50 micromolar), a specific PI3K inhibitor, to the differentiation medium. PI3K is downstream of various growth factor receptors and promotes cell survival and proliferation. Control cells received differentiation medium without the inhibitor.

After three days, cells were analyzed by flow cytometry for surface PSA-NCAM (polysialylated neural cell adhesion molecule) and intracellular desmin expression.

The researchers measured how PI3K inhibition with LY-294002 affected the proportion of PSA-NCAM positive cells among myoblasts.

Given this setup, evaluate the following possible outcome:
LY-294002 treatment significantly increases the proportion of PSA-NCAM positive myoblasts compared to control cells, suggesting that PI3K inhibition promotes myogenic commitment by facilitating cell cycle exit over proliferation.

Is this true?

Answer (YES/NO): NO